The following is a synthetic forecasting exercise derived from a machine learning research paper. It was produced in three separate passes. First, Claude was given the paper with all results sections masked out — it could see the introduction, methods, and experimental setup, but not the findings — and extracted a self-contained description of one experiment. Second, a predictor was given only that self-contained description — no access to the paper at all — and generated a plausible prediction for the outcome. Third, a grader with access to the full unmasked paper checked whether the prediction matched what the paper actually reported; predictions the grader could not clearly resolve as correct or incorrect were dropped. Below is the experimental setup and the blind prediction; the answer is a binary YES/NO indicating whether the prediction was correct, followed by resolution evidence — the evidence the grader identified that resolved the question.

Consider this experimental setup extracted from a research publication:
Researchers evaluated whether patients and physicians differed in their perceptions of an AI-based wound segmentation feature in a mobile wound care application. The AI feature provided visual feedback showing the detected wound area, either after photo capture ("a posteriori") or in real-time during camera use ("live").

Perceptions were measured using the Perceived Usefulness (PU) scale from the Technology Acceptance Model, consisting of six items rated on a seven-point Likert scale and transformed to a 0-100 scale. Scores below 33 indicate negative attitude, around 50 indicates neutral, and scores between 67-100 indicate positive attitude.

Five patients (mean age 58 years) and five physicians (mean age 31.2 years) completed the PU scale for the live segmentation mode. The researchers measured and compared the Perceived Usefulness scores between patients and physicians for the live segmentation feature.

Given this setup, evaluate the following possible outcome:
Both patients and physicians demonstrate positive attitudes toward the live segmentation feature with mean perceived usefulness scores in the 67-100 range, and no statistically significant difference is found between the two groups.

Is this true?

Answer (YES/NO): YES